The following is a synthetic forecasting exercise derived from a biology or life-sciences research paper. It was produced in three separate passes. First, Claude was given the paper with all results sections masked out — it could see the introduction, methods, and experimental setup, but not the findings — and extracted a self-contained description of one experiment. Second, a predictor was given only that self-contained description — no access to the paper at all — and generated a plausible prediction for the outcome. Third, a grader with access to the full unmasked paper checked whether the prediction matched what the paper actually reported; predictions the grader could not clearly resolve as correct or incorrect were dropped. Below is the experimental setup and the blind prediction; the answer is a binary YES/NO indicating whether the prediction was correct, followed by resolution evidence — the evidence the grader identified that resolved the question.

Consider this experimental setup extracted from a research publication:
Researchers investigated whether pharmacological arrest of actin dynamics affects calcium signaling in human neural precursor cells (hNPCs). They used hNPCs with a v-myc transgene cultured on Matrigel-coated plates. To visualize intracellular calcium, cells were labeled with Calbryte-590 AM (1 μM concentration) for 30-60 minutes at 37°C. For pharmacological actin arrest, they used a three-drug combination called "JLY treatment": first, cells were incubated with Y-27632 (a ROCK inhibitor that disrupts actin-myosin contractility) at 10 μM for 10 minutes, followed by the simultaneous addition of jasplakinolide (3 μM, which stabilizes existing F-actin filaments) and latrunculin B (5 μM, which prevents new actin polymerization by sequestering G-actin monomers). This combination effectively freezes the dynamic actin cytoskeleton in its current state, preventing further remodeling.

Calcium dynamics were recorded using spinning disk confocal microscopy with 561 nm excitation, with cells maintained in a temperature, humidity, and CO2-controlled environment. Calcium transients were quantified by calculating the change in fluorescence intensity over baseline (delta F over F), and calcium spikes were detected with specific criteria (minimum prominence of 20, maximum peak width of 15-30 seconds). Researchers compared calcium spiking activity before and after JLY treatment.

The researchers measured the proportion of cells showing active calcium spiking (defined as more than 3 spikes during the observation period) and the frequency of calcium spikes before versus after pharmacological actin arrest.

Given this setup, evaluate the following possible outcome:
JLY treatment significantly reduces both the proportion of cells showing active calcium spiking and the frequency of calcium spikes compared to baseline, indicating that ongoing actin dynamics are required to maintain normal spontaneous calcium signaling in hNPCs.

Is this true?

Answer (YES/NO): NO